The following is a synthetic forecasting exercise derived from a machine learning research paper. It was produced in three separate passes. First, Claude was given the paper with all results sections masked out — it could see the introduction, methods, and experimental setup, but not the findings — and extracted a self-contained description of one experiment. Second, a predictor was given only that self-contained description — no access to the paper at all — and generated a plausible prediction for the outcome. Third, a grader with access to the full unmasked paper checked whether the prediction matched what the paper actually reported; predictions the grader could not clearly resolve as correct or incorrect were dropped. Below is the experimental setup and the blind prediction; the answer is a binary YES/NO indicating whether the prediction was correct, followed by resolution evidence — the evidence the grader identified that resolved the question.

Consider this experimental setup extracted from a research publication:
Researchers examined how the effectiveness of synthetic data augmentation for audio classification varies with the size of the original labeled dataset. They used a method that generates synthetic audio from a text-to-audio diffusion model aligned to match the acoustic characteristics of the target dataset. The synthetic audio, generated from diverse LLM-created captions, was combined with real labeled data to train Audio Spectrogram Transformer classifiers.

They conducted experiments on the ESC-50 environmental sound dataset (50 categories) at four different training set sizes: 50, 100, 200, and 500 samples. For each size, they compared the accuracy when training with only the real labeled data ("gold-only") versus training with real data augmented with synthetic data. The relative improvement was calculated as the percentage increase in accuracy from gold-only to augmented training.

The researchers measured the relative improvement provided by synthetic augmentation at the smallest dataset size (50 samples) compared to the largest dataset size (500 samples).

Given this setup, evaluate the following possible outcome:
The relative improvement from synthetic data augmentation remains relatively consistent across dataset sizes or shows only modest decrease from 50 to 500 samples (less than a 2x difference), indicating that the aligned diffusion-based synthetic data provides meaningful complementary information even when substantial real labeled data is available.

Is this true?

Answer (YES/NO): NO